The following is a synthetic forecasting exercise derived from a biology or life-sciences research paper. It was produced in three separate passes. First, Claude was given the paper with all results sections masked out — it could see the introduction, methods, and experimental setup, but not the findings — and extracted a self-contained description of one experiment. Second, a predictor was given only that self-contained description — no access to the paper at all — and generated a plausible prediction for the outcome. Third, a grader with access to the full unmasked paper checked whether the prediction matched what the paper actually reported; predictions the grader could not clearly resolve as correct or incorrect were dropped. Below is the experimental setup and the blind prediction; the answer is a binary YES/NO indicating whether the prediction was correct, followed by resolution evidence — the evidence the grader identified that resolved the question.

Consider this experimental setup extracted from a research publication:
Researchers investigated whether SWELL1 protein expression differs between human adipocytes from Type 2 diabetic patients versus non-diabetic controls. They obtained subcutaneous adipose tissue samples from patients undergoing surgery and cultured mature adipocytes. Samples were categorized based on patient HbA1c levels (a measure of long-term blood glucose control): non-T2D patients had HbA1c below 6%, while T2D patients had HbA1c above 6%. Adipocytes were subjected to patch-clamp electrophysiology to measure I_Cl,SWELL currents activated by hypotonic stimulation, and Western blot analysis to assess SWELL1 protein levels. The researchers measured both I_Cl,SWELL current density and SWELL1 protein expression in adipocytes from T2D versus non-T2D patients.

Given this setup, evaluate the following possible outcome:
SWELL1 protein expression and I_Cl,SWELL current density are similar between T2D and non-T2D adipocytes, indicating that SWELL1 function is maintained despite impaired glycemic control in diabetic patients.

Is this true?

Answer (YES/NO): NO